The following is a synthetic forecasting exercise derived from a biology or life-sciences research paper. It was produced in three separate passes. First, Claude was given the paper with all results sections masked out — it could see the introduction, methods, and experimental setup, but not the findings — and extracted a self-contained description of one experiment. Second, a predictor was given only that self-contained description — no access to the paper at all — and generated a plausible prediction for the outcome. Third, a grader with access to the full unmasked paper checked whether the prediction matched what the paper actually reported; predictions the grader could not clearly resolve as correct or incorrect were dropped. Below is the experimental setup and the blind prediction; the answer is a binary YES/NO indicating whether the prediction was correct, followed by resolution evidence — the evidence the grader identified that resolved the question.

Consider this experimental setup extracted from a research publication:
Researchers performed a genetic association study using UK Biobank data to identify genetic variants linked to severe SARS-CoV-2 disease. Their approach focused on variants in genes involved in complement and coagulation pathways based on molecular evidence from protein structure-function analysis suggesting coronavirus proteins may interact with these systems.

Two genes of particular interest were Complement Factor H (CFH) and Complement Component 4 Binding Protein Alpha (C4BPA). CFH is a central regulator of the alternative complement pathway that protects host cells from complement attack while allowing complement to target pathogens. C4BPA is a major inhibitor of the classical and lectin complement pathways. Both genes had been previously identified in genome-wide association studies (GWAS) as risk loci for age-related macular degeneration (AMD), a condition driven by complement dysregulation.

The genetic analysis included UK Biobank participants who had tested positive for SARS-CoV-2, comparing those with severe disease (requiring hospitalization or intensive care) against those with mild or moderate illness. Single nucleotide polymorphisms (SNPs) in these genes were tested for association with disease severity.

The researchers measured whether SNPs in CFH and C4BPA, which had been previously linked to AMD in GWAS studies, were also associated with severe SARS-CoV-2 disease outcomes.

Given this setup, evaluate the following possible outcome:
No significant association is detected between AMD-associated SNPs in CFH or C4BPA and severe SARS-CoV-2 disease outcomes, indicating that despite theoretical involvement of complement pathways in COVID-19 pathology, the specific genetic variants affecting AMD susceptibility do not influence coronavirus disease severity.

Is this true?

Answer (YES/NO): NO